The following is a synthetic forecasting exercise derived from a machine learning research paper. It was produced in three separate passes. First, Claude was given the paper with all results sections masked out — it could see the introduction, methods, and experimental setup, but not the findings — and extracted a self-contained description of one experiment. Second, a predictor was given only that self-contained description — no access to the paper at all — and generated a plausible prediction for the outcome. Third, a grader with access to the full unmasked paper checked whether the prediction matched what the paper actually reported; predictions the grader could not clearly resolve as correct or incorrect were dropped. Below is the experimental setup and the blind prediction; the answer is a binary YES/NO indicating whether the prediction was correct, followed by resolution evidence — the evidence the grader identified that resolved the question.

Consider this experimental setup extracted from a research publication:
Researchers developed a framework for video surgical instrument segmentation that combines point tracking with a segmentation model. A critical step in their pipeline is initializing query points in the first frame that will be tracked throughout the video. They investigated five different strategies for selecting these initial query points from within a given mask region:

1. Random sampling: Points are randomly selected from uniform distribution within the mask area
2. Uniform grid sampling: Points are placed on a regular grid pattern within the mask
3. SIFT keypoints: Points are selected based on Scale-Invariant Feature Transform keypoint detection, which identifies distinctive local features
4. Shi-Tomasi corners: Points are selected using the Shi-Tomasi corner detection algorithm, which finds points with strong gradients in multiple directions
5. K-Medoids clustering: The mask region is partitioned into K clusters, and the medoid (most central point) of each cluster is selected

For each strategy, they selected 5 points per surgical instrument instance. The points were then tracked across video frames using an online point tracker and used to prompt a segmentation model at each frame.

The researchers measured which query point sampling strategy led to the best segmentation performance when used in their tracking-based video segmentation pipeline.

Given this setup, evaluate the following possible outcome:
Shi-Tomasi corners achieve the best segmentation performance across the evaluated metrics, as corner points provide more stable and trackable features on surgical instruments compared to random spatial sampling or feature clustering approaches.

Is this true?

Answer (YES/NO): NO